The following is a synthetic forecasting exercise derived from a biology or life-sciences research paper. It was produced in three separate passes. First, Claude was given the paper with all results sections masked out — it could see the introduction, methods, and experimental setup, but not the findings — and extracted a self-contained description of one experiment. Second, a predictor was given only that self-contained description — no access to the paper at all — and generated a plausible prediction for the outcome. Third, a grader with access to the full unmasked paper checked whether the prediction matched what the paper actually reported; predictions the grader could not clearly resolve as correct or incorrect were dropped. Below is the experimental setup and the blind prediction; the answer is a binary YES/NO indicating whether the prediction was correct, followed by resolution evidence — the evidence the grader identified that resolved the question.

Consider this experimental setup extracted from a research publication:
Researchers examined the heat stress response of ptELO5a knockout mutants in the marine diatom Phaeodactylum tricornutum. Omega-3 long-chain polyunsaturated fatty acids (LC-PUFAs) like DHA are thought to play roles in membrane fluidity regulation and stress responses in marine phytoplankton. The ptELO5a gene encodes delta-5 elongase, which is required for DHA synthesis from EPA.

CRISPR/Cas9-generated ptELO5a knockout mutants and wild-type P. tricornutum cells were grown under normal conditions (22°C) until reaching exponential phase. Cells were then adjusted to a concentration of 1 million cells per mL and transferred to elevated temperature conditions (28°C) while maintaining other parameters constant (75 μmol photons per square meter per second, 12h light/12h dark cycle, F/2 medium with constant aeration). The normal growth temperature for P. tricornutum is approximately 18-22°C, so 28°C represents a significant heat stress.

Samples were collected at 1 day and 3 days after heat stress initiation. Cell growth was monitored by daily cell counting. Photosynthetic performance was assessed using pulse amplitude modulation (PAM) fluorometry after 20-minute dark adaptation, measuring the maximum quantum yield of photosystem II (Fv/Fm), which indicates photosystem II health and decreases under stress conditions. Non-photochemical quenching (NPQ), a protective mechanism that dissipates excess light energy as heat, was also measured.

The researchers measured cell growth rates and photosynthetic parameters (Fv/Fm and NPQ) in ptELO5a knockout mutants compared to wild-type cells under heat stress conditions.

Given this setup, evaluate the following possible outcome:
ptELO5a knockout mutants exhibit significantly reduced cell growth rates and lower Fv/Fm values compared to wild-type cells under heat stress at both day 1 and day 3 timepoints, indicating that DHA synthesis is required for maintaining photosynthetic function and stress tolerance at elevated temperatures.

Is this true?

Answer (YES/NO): YES